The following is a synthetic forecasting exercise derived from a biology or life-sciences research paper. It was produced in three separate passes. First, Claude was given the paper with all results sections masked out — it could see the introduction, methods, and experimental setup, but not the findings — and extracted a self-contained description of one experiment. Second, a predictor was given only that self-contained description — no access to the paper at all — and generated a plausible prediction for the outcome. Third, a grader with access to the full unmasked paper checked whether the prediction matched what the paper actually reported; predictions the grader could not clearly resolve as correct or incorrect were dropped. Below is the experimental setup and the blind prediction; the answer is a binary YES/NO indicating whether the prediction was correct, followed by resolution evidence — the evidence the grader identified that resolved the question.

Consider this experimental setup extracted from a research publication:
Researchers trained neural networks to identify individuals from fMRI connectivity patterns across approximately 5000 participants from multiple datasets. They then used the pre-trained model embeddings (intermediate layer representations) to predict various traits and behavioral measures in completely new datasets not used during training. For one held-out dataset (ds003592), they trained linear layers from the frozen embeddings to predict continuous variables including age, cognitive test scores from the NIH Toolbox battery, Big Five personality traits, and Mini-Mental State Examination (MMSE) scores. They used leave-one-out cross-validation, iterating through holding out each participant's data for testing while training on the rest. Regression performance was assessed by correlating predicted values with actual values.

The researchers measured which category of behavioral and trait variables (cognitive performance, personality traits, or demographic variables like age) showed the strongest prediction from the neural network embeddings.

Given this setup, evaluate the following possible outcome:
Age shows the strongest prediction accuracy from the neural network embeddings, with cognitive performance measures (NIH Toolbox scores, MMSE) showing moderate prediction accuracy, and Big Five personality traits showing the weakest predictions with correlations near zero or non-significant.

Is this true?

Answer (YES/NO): YES